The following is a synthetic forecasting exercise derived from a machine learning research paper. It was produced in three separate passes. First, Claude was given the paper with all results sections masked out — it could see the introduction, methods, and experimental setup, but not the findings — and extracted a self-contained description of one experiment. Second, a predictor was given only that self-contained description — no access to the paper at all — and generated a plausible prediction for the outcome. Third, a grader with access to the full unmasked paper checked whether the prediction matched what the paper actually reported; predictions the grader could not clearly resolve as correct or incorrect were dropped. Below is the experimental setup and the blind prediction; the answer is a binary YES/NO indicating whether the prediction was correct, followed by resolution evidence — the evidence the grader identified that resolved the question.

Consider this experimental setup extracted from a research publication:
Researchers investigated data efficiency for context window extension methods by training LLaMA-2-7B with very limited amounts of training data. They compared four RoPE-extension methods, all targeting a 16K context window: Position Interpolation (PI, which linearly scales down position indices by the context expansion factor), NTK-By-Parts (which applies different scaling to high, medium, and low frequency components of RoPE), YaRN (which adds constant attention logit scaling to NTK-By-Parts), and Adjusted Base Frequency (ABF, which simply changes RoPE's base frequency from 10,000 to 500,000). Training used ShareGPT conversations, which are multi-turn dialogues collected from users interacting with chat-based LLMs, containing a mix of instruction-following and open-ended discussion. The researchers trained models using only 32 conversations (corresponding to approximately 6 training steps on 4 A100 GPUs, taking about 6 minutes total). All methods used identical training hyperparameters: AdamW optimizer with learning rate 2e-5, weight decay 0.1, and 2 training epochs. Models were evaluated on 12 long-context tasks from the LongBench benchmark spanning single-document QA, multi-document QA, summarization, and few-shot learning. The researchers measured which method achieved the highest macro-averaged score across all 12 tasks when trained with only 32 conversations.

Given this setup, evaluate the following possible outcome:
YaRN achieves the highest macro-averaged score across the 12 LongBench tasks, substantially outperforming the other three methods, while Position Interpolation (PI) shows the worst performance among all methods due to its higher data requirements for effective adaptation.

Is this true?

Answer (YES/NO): NO